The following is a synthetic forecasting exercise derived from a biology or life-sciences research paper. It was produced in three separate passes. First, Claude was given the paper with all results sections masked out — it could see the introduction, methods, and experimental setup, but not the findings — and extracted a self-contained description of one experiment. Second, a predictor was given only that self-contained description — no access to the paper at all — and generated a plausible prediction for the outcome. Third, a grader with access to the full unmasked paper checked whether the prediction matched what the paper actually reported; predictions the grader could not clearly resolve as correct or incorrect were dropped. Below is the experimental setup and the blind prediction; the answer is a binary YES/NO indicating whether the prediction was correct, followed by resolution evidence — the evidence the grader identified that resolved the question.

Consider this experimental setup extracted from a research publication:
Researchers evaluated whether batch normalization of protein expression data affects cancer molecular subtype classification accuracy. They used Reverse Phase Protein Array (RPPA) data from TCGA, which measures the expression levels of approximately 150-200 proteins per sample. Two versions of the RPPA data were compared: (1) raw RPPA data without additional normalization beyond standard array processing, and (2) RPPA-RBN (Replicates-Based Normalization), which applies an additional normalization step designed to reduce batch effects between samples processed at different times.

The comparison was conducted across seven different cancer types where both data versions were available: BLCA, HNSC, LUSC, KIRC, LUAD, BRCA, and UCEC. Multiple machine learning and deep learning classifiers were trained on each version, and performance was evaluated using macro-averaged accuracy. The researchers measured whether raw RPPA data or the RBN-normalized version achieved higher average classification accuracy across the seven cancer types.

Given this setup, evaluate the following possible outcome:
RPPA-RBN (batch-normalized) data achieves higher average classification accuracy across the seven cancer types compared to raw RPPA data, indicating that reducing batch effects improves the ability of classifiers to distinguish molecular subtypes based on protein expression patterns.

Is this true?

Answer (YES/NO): NO